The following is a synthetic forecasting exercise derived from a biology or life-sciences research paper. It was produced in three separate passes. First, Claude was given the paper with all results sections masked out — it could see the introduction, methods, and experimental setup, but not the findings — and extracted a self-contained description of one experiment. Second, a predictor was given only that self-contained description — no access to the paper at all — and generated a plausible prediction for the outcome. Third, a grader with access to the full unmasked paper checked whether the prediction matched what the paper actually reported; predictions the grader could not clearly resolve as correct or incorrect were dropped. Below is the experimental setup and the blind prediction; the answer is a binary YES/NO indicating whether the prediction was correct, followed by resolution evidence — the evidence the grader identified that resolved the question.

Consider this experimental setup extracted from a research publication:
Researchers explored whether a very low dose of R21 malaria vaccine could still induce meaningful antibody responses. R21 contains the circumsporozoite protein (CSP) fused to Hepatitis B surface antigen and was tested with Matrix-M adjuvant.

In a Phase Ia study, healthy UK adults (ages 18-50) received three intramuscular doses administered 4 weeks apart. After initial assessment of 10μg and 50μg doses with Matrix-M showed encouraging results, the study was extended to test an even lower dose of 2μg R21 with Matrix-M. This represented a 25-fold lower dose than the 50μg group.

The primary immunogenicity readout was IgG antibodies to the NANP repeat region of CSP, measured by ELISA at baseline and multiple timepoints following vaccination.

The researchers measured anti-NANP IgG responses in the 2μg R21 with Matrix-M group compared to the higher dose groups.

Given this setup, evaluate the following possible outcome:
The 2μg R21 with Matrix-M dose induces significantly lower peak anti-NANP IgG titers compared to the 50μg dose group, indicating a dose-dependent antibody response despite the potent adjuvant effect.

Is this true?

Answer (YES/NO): NO